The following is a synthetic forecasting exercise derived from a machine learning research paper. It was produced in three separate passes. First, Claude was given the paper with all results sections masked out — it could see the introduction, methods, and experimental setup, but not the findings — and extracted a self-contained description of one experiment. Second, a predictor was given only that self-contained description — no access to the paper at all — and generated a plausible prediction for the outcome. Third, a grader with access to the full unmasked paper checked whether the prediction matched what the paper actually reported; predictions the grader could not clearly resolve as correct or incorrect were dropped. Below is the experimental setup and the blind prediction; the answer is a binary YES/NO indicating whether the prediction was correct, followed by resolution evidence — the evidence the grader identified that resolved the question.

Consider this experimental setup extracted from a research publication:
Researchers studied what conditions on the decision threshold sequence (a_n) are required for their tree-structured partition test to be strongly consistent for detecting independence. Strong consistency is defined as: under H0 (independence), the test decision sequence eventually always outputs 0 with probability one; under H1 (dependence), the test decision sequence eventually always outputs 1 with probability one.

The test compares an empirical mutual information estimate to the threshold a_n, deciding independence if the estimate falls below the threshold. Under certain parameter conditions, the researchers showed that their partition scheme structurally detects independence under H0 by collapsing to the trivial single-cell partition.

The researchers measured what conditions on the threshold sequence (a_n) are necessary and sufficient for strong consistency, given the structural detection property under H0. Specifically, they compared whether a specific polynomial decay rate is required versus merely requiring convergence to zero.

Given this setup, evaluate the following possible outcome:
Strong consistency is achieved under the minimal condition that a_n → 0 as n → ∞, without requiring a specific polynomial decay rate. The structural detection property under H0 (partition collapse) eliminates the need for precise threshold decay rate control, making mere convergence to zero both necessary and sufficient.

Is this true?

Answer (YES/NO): YES